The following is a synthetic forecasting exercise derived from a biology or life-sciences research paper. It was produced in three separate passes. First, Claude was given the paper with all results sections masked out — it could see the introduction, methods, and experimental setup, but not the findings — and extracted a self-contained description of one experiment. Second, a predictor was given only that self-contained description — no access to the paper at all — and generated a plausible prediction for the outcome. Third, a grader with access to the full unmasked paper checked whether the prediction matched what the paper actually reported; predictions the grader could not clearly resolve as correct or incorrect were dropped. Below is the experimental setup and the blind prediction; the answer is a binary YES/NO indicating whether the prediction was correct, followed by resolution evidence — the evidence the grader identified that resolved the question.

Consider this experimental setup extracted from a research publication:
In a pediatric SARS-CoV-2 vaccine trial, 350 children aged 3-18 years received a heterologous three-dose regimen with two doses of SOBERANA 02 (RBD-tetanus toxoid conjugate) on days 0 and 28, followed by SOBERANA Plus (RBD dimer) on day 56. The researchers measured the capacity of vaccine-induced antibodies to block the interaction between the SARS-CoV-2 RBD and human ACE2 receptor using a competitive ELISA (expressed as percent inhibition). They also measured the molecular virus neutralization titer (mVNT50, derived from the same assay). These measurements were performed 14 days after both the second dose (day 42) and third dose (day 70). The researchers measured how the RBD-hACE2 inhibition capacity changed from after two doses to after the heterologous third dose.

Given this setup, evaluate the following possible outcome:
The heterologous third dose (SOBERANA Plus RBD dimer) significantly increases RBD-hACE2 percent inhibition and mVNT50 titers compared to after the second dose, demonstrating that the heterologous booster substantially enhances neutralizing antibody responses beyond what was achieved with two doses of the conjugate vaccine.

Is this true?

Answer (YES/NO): YES